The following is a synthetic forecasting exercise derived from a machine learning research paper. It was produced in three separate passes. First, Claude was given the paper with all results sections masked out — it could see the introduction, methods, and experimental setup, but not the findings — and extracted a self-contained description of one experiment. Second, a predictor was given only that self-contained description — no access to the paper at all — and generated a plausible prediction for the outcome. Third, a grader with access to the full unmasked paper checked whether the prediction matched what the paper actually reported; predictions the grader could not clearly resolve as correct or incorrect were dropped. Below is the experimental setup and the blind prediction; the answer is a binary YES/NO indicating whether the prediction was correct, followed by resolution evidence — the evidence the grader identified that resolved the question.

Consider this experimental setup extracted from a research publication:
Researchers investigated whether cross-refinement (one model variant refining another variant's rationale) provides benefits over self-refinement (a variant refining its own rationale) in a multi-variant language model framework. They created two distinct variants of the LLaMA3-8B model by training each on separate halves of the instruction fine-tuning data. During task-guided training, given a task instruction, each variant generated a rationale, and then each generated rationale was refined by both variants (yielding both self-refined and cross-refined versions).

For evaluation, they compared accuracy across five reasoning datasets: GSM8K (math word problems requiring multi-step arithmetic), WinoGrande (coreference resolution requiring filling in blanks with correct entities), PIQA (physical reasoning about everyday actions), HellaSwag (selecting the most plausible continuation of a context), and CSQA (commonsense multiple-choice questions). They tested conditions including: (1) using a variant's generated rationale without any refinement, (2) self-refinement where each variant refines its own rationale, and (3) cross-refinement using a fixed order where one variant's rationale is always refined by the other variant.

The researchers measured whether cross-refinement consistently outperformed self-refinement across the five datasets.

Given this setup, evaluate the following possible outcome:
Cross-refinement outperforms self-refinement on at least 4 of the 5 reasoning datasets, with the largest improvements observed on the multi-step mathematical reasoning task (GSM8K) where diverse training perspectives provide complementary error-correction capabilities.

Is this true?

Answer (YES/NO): YES